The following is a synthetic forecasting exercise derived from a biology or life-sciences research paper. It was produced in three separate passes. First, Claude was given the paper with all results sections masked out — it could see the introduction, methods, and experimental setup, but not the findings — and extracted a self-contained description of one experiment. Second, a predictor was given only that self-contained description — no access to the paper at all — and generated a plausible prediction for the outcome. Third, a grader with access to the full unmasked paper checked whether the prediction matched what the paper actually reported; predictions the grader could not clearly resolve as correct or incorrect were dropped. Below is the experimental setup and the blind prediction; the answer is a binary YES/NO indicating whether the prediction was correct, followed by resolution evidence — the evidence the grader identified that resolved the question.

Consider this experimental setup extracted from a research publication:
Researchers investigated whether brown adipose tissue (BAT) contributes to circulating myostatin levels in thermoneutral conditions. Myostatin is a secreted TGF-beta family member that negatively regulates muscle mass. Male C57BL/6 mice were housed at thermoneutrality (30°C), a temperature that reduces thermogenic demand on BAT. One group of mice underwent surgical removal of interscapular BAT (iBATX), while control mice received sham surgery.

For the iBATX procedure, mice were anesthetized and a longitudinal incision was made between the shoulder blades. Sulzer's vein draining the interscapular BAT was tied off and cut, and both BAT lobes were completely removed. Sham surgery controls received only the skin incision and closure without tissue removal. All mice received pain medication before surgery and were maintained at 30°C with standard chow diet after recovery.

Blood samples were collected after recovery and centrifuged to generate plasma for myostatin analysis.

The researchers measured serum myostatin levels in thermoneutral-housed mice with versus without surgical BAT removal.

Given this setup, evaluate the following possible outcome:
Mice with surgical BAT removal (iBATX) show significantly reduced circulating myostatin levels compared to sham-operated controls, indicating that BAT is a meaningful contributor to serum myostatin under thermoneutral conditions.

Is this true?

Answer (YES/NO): YES